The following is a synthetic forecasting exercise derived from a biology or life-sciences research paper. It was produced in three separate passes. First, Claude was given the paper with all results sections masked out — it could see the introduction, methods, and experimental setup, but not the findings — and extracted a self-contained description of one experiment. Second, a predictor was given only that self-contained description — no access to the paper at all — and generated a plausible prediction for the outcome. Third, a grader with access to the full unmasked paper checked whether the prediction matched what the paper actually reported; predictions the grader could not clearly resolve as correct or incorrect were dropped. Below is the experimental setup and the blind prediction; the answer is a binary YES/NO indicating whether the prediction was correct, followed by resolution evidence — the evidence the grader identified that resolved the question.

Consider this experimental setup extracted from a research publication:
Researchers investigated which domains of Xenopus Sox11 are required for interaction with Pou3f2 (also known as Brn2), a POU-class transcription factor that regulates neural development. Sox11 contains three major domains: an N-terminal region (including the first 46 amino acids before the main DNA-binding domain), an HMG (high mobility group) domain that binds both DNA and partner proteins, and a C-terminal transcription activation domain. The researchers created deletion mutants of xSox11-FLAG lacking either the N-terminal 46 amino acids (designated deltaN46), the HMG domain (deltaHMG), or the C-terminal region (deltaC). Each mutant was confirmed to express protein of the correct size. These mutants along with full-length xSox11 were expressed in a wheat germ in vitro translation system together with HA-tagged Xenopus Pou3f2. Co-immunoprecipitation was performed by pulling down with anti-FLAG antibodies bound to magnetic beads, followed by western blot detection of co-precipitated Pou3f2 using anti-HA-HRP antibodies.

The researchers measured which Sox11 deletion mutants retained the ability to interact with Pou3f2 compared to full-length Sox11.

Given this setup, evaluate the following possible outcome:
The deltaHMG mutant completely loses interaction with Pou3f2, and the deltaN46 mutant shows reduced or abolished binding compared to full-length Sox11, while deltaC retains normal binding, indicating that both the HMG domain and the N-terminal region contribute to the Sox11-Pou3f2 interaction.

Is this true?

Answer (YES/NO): YES